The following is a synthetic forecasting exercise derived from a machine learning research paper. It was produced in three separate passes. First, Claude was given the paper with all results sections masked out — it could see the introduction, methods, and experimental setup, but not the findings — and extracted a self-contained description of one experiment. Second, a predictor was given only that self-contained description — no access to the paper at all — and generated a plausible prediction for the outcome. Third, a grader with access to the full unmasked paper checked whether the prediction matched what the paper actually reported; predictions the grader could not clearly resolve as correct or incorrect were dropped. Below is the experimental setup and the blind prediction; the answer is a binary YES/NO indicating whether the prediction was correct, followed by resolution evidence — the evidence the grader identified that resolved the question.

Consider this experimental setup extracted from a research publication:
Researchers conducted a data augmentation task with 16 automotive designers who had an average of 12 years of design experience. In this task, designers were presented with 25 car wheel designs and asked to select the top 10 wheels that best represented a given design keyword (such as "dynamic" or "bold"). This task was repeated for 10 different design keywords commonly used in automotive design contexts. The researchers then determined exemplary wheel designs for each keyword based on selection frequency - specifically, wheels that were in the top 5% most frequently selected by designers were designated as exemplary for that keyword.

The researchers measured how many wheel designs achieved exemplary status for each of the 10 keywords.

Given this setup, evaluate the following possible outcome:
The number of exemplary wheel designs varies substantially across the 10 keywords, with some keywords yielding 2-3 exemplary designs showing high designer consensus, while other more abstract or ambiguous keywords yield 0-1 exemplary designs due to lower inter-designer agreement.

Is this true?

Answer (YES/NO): NO